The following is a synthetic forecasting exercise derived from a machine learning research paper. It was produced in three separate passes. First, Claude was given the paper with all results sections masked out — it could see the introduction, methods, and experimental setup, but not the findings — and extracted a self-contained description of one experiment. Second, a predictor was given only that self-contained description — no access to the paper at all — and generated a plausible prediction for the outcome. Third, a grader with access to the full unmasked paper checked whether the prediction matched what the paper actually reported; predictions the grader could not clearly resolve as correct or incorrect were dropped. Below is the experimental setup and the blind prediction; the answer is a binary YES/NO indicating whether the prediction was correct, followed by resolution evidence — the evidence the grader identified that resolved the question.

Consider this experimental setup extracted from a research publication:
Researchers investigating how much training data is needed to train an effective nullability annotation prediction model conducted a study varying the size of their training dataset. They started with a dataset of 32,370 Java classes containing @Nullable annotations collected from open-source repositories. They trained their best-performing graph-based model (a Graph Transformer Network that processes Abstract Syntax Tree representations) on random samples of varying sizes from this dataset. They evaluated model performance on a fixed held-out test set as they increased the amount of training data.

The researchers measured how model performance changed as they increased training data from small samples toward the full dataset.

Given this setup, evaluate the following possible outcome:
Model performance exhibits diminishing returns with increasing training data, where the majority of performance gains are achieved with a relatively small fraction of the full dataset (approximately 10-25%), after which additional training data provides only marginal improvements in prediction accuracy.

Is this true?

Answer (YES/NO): NO